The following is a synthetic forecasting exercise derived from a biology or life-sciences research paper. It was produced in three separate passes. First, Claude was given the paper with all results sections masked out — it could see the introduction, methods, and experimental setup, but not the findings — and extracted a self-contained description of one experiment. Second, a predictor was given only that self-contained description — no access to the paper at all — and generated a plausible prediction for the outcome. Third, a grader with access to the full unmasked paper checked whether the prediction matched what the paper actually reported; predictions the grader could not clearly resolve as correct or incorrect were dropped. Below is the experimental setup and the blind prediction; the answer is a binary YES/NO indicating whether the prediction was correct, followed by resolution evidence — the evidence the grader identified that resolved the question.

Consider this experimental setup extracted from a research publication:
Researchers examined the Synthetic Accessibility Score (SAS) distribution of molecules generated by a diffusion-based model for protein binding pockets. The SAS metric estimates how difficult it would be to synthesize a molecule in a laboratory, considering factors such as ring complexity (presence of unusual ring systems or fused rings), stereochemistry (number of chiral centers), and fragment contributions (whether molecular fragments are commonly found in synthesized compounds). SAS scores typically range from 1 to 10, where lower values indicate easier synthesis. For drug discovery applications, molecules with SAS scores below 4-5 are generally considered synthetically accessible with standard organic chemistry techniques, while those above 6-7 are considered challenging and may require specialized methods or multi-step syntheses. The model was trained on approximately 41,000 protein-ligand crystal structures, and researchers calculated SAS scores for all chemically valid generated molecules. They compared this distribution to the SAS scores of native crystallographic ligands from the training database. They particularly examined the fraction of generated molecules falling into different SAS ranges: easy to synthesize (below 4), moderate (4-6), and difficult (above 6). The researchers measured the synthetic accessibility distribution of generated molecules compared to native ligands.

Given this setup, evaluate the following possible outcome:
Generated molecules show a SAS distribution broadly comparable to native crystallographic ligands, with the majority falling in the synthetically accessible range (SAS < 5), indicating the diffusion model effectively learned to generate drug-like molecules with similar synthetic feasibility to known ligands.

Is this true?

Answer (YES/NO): NO